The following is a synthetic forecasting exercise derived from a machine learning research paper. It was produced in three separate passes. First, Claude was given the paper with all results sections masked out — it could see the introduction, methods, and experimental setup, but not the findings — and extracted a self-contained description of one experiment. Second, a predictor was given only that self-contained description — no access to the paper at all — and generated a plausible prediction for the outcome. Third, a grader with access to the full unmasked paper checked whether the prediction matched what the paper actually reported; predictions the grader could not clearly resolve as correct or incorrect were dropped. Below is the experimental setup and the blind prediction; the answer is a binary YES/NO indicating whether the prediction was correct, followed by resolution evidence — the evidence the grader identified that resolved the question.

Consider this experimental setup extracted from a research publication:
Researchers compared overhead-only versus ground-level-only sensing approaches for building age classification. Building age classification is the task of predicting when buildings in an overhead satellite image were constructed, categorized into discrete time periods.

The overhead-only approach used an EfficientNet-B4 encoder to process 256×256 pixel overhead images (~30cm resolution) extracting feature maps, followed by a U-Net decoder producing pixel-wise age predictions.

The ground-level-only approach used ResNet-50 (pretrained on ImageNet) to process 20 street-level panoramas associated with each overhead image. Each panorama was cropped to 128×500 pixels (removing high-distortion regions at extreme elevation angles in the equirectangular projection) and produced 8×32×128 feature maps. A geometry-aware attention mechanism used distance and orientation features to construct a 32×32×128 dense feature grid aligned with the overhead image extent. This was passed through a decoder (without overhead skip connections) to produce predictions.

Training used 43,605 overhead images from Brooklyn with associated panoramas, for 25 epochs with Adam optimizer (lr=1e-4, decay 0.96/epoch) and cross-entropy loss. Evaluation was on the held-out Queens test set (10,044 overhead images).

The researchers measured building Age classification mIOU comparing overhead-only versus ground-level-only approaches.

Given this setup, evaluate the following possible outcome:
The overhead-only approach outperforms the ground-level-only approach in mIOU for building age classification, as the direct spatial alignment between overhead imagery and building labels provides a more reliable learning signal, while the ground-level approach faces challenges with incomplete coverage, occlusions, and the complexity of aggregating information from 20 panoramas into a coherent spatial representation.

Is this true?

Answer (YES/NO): NO